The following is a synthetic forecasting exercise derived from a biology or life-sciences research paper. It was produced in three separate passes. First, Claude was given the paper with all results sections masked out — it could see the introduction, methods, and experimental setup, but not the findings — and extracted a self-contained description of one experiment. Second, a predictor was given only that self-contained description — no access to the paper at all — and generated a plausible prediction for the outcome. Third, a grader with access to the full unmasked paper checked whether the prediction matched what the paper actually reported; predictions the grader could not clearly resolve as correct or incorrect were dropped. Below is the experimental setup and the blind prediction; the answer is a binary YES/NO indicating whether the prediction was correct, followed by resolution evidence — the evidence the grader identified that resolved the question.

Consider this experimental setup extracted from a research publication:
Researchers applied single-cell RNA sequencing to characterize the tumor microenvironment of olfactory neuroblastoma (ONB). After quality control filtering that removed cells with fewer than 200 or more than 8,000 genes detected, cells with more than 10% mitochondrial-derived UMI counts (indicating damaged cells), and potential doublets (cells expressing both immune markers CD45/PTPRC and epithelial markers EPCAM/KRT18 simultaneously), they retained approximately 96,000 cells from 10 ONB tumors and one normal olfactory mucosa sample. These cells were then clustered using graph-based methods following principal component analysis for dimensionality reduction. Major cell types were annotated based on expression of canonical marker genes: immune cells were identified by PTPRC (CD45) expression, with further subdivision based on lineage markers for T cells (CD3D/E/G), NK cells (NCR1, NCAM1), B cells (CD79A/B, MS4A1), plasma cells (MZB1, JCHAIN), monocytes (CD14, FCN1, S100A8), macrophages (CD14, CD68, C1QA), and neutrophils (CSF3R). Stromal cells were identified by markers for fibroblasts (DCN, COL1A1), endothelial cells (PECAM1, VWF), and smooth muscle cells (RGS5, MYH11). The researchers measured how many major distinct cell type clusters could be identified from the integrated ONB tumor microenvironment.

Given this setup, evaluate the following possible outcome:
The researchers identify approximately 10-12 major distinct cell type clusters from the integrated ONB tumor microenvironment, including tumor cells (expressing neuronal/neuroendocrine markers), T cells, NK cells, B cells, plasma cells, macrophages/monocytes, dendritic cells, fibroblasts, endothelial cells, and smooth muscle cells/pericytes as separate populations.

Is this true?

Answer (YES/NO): YES